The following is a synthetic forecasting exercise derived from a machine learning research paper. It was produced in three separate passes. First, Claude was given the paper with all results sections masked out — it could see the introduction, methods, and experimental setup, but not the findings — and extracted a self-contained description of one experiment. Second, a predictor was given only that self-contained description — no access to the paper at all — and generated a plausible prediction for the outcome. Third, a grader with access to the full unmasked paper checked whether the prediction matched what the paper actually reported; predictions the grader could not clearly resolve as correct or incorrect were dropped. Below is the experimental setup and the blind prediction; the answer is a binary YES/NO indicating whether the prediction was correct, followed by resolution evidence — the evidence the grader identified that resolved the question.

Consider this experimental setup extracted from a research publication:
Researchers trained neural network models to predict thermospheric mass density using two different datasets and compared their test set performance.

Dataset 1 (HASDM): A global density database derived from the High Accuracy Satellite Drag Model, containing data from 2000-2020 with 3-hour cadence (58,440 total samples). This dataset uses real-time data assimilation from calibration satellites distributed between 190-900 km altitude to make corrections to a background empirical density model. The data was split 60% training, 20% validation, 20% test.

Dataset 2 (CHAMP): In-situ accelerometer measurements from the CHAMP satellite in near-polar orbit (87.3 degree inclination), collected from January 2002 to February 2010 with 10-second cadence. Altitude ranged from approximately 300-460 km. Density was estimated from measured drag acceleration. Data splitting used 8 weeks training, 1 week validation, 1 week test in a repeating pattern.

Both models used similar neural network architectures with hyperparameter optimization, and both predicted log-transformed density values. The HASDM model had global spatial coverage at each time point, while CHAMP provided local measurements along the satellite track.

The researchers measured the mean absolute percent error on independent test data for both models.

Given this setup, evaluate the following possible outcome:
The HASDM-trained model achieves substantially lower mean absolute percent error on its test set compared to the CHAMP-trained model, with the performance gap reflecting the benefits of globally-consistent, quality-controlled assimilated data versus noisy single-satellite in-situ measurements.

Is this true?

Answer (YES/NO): NO